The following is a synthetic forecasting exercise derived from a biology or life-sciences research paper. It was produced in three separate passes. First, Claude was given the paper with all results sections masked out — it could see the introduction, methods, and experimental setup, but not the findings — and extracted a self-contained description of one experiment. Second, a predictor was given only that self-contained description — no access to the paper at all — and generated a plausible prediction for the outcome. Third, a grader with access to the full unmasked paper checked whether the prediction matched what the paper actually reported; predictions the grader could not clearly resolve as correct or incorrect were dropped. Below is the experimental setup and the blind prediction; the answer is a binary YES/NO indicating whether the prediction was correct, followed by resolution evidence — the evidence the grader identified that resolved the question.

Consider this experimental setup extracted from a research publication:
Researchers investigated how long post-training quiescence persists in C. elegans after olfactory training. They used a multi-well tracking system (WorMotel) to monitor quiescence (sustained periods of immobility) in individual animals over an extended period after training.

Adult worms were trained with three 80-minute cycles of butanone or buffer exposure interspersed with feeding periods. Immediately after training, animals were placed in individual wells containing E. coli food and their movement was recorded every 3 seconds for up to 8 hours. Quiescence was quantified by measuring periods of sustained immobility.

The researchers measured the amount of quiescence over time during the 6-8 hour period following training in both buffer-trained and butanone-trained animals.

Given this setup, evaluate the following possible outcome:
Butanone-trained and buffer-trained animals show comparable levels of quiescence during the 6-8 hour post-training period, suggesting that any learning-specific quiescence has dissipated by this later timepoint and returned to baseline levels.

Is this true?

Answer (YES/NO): YES